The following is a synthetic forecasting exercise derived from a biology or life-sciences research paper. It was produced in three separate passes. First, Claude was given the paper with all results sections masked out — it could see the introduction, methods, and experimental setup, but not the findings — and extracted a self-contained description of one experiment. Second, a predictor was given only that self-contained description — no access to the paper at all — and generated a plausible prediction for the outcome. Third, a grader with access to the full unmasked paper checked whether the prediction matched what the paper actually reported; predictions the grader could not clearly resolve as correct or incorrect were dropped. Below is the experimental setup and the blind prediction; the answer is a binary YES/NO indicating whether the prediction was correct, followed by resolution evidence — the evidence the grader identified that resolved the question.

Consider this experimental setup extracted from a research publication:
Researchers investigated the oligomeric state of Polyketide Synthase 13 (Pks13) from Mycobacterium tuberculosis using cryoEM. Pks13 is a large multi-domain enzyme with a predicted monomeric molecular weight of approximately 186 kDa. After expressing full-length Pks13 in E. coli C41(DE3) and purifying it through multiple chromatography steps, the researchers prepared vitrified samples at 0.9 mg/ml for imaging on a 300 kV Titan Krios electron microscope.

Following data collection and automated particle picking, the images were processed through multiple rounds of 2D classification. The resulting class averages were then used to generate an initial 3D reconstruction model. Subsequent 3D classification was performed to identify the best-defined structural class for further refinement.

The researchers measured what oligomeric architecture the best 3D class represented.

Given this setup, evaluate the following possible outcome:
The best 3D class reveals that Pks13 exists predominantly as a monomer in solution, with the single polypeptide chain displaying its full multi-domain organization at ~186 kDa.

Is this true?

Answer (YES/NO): NO